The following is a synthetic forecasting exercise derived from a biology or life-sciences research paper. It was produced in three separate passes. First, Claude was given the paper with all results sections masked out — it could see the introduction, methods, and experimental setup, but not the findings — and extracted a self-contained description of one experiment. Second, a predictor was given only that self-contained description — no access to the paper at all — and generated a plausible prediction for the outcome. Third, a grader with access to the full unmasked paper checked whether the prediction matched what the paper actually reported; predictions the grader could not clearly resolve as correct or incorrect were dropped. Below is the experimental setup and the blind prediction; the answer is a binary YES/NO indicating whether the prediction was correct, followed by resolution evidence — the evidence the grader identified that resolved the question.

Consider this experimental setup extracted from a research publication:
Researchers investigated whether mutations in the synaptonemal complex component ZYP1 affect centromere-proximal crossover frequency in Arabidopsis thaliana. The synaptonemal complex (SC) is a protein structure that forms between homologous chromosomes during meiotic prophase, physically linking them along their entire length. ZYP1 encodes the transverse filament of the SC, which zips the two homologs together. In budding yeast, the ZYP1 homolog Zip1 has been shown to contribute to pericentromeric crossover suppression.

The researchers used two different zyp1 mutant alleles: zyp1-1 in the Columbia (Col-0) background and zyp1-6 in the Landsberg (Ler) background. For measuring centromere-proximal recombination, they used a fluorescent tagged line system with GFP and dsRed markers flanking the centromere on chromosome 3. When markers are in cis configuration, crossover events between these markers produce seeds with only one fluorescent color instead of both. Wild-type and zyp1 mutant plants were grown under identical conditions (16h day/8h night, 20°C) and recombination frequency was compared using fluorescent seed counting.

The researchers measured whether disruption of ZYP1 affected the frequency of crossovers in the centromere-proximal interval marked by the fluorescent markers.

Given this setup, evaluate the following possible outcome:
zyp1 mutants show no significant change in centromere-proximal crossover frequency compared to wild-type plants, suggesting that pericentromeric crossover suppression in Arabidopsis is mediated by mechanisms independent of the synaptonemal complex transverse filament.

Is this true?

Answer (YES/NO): NO